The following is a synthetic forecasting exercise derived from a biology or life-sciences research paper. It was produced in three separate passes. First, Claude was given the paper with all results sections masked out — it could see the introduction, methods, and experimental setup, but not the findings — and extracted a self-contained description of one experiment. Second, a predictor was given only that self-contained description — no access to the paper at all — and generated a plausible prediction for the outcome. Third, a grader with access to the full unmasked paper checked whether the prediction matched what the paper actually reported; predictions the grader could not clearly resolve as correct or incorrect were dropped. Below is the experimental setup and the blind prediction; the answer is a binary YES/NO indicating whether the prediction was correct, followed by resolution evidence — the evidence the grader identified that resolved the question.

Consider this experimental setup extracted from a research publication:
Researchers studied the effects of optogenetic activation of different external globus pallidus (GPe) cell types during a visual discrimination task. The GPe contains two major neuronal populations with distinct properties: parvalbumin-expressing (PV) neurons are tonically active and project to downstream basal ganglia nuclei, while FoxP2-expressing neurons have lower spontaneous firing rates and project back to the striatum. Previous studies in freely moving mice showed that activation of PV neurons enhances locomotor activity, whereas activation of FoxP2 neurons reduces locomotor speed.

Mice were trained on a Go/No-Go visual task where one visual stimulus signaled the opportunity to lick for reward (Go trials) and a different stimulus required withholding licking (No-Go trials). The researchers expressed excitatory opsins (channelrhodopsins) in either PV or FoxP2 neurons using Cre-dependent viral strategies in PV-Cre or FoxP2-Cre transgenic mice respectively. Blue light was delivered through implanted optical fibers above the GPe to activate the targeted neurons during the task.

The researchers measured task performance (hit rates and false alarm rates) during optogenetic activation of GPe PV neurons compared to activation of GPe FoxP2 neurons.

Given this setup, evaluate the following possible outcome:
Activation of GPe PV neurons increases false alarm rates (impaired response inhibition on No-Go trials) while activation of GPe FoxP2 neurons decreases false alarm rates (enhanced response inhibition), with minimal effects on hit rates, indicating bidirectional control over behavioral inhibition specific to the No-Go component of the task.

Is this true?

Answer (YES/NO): NO